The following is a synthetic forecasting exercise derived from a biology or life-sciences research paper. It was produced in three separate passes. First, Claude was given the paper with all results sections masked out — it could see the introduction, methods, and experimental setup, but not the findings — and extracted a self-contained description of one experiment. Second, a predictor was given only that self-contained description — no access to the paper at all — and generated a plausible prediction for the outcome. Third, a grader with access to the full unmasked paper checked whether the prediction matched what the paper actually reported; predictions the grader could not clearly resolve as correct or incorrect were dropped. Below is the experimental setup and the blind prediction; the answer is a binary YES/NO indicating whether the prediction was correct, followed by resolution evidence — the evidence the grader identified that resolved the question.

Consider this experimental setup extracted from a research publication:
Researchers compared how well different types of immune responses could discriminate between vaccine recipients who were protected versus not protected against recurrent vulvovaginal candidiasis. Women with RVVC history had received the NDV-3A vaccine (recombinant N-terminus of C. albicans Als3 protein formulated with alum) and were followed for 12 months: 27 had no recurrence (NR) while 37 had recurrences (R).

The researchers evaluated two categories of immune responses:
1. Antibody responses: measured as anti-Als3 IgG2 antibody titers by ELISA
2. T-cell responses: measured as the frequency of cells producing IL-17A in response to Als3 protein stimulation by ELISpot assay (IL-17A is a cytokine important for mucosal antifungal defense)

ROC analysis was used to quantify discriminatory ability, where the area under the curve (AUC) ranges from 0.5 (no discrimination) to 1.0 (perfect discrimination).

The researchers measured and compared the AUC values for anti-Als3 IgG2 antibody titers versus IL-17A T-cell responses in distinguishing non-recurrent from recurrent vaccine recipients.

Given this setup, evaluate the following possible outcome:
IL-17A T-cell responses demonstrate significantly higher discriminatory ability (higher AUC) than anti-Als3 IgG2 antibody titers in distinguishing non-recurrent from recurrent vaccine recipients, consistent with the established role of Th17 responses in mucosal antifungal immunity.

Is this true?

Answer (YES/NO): NO